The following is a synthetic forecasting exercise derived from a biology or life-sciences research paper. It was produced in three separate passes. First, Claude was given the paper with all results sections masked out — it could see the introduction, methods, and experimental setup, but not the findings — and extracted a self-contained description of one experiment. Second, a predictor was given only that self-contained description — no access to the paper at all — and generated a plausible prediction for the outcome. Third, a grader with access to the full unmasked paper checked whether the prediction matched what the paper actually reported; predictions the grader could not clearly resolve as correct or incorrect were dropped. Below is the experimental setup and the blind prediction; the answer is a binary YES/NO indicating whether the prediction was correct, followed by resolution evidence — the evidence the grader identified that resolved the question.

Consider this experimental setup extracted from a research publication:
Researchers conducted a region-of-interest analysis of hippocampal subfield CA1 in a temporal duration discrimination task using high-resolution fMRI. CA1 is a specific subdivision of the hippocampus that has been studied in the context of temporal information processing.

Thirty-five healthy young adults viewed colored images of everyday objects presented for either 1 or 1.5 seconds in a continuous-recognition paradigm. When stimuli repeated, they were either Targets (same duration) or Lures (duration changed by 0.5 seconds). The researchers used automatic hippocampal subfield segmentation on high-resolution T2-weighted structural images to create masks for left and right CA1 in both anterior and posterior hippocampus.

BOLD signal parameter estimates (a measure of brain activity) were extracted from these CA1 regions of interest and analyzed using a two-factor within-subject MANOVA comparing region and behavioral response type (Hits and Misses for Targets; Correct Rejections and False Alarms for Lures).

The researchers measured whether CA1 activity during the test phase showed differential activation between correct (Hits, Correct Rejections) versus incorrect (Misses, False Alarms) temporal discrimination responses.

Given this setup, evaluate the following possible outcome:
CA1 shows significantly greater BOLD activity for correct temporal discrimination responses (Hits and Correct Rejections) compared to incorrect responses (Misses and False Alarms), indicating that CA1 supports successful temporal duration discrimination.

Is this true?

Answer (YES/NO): NO